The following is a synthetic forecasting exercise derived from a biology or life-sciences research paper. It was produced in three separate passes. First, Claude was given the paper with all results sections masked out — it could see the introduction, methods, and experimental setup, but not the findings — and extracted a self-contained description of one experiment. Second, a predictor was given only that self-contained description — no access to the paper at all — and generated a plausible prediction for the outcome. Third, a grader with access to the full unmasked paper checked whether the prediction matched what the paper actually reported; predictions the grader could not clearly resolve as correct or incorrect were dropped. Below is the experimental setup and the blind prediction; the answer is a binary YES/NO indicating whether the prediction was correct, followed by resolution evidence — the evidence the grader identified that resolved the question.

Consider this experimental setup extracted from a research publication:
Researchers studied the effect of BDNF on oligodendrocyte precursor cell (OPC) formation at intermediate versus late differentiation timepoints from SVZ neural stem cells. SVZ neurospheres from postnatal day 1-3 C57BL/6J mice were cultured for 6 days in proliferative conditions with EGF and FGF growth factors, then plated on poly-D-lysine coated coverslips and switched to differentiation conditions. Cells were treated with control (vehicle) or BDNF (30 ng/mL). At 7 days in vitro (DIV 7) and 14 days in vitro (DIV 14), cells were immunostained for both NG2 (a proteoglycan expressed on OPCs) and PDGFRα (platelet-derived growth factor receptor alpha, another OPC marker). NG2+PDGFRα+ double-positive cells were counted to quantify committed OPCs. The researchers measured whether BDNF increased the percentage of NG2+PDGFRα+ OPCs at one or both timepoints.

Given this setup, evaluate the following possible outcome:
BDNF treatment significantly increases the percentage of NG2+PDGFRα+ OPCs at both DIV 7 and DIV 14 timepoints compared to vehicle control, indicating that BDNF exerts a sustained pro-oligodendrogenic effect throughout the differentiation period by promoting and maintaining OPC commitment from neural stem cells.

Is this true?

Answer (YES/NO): YES